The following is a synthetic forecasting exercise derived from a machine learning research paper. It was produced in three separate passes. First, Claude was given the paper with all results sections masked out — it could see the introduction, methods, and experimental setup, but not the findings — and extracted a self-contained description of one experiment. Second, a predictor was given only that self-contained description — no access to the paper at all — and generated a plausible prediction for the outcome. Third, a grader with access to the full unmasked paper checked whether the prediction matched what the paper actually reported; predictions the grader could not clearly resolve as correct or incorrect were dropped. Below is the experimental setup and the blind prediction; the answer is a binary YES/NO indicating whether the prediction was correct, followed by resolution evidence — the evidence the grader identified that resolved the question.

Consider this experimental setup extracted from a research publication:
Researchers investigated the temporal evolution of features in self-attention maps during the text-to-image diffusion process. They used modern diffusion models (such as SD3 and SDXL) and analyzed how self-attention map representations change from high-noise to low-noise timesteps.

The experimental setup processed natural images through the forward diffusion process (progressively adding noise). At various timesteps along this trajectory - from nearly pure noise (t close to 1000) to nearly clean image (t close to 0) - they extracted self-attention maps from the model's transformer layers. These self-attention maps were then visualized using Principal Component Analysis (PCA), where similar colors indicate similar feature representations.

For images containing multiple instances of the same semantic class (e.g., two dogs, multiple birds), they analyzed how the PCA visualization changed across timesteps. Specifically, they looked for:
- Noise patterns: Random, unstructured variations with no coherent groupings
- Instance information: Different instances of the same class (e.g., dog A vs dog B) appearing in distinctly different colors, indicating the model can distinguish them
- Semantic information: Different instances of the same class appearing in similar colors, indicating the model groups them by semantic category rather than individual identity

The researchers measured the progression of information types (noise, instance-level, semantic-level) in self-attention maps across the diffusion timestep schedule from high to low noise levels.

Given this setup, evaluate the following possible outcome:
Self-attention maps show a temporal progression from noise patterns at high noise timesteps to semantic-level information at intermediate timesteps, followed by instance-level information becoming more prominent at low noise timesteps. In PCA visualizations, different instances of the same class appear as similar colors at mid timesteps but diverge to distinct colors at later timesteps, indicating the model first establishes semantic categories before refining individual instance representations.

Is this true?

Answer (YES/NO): NO